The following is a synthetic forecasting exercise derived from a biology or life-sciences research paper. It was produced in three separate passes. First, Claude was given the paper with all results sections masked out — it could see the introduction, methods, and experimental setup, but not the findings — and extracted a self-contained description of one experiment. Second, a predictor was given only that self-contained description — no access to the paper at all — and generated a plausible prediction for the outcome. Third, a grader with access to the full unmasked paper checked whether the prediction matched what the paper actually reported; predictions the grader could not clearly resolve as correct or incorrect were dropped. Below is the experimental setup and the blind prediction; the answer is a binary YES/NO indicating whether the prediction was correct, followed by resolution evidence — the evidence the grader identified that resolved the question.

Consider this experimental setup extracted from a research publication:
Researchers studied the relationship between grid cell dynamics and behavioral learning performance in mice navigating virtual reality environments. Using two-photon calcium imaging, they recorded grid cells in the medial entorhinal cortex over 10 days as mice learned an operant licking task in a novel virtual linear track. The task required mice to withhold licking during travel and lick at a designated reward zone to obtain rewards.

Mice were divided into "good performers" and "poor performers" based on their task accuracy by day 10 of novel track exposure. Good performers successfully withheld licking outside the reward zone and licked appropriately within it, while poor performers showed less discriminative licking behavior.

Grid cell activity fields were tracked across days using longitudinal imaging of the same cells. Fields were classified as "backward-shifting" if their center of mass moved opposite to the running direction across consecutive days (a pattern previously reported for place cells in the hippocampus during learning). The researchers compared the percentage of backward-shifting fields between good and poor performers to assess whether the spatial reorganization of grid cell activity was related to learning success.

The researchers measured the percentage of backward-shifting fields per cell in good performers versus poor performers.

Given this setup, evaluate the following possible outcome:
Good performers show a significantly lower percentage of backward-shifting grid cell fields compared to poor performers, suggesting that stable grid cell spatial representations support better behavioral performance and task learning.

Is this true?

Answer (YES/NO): NO